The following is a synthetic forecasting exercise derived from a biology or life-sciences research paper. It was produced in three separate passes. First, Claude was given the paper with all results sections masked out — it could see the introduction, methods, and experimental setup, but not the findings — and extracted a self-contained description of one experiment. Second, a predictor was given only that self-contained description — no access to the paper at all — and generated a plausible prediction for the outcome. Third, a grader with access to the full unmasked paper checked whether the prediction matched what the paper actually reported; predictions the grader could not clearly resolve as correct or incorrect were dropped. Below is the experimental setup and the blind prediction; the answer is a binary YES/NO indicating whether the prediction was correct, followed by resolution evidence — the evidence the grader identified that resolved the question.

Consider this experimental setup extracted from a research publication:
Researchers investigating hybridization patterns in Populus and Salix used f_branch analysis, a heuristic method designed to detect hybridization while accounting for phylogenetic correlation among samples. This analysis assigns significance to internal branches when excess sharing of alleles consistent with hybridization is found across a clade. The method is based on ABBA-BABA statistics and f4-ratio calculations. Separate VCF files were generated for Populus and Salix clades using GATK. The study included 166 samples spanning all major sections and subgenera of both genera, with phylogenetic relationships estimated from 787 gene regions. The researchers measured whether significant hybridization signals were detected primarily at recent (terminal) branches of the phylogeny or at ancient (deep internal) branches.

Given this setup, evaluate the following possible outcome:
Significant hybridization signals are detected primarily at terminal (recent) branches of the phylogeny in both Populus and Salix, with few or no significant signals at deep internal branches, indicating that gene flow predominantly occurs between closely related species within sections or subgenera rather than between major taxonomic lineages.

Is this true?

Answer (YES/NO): NO